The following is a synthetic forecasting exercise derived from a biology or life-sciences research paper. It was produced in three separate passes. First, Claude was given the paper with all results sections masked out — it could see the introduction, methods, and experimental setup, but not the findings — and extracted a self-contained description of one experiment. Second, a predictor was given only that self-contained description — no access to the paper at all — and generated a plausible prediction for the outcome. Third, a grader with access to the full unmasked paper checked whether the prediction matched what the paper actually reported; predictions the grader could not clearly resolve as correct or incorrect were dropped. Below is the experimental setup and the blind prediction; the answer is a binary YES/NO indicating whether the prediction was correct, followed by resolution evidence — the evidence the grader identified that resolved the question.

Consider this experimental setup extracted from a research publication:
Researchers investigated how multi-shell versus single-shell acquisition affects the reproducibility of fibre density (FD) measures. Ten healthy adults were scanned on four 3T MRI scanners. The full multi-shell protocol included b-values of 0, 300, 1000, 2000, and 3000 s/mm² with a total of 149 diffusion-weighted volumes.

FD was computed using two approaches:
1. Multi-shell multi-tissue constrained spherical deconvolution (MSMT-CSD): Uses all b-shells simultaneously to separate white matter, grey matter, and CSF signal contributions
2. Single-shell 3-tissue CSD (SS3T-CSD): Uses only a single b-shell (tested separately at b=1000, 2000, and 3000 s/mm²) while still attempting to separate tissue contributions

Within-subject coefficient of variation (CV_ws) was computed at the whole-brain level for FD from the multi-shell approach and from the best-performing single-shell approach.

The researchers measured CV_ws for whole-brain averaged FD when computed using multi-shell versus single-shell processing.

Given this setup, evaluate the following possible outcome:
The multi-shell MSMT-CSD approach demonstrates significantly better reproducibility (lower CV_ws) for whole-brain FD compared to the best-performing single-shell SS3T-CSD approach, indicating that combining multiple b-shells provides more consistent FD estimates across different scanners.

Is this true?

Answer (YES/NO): NO